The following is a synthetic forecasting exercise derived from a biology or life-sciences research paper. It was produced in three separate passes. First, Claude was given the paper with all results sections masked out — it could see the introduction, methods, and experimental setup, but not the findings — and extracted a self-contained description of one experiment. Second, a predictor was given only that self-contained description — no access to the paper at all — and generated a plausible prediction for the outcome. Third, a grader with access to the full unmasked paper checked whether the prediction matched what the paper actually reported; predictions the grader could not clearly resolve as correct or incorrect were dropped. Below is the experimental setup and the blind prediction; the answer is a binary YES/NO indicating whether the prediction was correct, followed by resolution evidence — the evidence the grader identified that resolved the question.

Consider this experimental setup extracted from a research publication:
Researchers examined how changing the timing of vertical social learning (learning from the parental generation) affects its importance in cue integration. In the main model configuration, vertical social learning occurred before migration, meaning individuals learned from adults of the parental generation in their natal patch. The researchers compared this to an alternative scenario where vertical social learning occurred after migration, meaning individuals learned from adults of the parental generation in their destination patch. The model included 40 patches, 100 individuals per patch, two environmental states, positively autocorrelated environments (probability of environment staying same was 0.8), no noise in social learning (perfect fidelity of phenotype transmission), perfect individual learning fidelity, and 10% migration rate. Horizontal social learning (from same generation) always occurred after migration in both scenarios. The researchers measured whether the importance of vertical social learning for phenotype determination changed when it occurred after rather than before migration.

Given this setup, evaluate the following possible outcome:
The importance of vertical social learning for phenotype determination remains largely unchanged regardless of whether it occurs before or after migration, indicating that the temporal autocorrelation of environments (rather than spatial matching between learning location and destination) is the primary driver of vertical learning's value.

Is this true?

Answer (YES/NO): YES